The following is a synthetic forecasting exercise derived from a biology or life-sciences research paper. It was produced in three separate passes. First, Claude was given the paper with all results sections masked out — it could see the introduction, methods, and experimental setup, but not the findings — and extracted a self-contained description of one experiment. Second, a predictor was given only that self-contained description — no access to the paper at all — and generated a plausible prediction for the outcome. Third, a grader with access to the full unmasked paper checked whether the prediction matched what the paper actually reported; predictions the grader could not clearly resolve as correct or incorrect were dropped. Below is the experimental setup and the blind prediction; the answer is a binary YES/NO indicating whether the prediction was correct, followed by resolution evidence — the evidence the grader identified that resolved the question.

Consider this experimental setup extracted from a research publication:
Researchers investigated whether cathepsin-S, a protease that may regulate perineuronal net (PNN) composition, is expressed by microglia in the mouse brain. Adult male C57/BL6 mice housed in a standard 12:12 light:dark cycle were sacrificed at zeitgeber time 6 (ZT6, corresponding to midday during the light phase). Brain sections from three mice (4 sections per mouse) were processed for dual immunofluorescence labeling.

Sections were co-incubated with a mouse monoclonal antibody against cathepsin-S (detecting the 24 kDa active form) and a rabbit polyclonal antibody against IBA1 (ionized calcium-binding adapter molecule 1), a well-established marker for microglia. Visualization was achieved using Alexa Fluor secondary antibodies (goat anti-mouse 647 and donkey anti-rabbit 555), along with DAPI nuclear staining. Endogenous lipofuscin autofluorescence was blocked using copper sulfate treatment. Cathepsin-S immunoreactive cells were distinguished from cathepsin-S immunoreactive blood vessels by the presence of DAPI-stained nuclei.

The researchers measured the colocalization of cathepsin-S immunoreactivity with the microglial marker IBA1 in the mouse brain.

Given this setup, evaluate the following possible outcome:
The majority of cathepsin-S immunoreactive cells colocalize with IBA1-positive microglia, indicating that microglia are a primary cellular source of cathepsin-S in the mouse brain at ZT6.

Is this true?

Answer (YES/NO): YES